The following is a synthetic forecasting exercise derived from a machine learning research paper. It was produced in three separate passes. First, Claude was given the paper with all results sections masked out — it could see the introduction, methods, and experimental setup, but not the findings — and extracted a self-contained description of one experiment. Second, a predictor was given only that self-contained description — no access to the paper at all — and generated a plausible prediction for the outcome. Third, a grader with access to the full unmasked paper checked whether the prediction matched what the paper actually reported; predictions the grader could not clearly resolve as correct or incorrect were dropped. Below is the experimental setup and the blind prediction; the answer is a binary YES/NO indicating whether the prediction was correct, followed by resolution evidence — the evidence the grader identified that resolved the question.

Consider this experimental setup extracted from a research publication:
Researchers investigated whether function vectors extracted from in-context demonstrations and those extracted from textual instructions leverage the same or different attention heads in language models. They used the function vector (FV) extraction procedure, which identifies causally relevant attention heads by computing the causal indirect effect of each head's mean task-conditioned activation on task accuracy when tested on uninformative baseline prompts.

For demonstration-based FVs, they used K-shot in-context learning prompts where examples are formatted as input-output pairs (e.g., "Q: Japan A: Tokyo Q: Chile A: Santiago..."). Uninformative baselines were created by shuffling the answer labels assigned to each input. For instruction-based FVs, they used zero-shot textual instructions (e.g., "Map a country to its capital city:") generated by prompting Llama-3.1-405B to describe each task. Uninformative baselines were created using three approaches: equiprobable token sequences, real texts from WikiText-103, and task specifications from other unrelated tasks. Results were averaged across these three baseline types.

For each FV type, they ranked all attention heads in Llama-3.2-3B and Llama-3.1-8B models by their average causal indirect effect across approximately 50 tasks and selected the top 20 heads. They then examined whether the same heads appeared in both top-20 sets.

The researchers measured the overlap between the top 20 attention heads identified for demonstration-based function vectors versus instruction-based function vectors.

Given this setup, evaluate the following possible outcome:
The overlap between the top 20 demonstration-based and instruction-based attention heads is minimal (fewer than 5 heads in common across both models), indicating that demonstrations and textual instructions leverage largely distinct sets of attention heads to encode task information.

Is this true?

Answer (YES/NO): NO